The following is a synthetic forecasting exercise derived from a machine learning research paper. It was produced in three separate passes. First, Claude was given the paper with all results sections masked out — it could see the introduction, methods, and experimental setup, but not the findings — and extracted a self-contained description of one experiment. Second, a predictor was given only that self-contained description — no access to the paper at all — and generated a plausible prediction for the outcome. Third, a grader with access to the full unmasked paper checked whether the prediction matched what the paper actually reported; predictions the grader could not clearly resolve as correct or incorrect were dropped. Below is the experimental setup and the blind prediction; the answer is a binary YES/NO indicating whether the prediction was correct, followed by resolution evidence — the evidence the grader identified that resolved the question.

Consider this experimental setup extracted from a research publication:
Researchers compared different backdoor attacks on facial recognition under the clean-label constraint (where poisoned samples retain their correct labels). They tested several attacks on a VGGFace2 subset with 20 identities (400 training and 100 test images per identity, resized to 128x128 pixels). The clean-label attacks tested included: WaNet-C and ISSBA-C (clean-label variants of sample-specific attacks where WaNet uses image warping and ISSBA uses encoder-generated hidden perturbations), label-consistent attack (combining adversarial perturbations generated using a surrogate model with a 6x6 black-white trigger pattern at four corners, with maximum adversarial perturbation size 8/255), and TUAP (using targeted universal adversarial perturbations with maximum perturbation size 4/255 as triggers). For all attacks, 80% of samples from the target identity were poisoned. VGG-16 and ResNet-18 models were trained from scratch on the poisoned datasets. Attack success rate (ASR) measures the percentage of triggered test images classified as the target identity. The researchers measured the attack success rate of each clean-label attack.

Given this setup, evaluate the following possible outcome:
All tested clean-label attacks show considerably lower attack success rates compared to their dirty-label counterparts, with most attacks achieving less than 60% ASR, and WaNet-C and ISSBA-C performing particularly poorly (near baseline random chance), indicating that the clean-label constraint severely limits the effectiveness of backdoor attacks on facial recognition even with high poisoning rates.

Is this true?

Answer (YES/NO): NO